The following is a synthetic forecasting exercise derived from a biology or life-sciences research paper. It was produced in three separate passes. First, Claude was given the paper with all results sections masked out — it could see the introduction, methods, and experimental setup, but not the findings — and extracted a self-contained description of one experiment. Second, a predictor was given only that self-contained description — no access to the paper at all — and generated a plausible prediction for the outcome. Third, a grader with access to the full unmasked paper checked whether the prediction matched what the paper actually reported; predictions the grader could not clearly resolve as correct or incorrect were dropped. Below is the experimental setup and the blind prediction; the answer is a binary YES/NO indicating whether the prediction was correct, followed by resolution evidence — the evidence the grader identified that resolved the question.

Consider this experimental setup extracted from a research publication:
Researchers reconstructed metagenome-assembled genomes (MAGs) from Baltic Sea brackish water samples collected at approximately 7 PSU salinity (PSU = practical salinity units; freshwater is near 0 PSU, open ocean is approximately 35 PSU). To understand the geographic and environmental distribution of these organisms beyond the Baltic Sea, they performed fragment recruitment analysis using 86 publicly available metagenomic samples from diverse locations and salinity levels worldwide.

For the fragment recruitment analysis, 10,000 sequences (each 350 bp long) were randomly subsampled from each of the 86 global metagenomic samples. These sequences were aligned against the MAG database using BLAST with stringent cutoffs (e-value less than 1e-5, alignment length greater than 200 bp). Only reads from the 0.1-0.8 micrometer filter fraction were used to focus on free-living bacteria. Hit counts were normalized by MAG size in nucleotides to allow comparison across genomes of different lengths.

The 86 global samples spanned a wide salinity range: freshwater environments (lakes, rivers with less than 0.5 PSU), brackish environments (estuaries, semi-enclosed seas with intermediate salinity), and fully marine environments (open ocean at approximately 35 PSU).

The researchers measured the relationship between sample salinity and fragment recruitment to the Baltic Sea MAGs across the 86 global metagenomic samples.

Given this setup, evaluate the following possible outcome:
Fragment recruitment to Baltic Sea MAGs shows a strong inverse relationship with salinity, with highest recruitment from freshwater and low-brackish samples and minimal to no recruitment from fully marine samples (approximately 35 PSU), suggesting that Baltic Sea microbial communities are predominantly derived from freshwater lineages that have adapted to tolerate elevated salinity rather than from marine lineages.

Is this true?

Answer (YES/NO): NO